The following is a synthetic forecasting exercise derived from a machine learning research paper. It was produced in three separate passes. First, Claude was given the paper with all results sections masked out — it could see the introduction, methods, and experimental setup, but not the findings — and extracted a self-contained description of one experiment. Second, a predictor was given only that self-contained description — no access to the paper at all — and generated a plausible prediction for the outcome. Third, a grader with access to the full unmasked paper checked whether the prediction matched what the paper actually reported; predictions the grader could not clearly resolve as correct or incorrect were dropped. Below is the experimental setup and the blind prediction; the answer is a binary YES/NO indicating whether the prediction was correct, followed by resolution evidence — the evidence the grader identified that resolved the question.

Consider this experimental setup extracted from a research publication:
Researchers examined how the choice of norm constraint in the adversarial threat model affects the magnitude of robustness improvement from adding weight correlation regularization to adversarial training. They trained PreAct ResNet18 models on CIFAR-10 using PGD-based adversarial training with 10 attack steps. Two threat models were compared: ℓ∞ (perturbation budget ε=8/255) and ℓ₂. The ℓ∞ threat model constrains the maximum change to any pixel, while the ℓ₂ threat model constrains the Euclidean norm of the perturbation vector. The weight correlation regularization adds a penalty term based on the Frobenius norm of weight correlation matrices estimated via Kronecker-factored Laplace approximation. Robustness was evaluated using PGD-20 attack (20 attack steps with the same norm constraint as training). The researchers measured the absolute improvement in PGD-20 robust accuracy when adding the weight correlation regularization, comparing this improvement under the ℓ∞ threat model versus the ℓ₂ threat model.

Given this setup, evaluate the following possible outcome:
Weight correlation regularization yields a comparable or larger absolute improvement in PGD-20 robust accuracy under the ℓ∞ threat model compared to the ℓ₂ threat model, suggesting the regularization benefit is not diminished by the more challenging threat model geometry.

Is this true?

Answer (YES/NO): YES